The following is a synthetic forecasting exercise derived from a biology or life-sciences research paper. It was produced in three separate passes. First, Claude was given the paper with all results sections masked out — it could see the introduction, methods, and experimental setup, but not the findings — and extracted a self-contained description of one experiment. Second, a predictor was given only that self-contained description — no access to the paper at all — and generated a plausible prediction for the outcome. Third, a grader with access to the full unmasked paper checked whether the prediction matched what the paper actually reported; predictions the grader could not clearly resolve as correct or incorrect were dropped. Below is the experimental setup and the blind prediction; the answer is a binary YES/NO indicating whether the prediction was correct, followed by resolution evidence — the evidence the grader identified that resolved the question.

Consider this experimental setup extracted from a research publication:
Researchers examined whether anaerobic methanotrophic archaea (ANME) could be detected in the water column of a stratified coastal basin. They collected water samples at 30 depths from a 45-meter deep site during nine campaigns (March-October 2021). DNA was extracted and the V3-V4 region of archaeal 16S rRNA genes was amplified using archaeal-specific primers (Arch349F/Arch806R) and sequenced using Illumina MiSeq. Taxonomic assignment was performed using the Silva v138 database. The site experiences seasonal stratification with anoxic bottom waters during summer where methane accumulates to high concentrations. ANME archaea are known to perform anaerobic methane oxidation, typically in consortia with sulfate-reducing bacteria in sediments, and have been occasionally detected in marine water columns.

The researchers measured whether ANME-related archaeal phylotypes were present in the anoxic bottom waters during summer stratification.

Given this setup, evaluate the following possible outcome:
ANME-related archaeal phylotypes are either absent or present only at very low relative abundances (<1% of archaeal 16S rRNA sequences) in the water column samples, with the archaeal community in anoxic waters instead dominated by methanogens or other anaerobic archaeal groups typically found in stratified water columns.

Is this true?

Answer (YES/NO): NO